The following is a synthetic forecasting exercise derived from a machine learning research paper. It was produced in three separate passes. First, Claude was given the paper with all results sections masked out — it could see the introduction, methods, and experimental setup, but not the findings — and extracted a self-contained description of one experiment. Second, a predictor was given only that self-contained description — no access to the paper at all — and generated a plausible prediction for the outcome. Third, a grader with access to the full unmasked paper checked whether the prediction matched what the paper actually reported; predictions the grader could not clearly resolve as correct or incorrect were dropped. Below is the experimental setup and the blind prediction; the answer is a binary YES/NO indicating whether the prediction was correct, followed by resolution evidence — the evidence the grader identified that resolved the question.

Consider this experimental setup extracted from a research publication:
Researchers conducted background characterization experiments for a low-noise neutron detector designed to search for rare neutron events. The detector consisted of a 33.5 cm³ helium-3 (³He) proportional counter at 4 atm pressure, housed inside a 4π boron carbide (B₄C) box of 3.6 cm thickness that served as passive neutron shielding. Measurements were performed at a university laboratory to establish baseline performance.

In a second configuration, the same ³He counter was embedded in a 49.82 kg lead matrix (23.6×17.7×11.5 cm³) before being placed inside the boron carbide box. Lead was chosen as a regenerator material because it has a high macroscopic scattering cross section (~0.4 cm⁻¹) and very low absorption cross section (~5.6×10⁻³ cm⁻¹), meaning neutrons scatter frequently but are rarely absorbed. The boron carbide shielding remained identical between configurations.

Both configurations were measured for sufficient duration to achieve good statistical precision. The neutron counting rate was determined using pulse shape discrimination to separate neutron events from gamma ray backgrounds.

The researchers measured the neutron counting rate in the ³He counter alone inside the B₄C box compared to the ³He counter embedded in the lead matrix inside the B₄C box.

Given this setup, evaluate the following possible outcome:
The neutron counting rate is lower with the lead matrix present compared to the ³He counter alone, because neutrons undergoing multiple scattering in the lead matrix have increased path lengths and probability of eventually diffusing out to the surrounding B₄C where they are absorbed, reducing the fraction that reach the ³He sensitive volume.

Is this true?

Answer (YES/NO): NO